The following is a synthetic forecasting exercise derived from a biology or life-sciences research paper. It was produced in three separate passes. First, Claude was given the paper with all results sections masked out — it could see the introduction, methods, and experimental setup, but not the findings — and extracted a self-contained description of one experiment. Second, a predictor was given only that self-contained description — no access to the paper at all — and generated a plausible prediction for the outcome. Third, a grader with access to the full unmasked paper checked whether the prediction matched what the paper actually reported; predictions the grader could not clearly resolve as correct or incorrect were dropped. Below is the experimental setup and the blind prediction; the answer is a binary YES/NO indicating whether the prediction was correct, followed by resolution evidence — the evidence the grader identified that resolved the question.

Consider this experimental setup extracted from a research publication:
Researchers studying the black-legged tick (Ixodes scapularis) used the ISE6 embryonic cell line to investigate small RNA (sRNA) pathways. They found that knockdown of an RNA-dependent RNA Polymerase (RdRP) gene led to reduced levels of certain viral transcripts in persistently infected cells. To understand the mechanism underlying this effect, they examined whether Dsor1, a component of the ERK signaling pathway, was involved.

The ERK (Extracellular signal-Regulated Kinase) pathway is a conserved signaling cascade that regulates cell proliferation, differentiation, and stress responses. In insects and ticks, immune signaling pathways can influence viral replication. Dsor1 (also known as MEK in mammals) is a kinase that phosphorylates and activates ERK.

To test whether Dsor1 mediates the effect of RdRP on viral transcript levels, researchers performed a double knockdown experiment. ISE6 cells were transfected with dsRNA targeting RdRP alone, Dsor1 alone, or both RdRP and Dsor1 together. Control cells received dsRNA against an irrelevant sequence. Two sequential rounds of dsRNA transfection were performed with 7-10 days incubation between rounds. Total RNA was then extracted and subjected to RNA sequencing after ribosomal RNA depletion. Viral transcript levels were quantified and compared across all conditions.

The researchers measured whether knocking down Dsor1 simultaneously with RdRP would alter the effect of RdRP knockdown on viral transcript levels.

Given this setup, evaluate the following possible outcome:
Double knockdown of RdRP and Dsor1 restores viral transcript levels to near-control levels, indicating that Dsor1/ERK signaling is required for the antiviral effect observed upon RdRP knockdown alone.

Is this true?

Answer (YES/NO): NO